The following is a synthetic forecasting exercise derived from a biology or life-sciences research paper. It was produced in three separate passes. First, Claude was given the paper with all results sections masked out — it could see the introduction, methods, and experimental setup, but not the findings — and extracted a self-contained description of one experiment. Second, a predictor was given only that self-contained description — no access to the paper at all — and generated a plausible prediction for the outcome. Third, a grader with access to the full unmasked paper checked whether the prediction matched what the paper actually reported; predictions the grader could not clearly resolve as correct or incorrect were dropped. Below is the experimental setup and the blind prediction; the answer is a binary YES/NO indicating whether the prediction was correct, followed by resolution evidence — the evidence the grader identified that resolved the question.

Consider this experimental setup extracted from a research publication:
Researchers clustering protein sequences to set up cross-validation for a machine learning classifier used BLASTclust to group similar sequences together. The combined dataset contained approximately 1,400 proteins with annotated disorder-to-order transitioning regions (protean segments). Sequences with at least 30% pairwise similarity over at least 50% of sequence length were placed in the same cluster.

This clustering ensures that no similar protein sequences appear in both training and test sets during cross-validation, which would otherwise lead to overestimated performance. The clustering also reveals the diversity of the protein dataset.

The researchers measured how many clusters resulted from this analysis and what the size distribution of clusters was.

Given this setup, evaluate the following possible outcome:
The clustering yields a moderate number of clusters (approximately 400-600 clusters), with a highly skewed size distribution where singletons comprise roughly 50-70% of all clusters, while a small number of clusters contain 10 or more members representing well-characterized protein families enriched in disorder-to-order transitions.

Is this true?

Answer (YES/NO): NO